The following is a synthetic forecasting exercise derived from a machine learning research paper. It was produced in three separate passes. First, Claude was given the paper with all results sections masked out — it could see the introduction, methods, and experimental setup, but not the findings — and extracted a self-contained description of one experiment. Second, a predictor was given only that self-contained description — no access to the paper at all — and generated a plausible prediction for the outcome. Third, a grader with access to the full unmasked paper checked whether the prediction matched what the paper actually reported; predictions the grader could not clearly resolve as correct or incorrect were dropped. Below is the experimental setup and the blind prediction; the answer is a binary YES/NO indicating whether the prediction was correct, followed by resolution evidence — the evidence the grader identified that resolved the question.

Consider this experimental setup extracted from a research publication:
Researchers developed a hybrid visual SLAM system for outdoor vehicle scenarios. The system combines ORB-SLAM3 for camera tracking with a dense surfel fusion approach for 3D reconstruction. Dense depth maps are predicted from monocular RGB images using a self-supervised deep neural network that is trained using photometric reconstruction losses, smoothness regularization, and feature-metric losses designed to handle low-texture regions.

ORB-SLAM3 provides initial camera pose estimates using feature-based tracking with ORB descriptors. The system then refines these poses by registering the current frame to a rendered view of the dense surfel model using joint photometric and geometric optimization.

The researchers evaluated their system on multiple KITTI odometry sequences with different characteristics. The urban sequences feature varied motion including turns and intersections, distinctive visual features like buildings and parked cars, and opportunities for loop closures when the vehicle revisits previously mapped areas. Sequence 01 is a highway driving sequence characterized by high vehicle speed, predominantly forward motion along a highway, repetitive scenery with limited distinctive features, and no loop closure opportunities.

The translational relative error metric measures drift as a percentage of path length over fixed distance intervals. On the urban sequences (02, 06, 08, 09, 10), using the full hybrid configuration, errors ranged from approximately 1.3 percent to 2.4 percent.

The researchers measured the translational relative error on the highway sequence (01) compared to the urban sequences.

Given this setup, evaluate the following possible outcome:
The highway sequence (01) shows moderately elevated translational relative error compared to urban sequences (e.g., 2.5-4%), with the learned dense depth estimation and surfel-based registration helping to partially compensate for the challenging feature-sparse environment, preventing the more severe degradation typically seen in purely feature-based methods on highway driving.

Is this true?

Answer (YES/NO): NO